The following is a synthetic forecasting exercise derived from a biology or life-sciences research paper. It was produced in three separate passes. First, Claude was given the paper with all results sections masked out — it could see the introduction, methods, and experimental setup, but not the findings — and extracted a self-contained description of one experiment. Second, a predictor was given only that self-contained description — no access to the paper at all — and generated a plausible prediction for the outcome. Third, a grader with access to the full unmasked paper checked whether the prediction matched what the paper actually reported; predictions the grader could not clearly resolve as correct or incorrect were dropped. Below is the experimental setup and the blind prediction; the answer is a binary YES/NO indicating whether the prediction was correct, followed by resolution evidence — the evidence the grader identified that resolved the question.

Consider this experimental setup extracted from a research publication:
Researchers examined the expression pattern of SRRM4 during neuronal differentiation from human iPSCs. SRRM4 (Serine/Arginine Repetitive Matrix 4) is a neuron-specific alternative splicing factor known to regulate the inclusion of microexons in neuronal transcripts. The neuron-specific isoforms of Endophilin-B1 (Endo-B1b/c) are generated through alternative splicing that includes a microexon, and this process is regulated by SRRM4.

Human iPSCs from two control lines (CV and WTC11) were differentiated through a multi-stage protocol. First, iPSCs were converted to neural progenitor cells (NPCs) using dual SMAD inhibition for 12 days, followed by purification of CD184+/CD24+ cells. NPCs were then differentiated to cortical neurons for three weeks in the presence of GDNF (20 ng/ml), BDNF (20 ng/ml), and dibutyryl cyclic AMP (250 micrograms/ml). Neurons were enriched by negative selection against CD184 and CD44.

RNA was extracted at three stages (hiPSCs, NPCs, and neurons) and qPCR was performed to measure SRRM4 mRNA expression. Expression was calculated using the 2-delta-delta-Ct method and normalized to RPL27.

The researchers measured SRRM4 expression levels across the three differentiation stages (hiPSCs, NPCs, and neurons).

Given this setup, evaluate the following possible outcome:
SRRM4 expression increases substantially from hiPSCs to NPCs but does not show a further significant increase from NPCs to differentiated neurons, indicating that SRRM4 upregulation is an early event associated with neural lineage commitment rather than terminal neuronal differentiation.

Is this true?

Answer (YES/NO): NO